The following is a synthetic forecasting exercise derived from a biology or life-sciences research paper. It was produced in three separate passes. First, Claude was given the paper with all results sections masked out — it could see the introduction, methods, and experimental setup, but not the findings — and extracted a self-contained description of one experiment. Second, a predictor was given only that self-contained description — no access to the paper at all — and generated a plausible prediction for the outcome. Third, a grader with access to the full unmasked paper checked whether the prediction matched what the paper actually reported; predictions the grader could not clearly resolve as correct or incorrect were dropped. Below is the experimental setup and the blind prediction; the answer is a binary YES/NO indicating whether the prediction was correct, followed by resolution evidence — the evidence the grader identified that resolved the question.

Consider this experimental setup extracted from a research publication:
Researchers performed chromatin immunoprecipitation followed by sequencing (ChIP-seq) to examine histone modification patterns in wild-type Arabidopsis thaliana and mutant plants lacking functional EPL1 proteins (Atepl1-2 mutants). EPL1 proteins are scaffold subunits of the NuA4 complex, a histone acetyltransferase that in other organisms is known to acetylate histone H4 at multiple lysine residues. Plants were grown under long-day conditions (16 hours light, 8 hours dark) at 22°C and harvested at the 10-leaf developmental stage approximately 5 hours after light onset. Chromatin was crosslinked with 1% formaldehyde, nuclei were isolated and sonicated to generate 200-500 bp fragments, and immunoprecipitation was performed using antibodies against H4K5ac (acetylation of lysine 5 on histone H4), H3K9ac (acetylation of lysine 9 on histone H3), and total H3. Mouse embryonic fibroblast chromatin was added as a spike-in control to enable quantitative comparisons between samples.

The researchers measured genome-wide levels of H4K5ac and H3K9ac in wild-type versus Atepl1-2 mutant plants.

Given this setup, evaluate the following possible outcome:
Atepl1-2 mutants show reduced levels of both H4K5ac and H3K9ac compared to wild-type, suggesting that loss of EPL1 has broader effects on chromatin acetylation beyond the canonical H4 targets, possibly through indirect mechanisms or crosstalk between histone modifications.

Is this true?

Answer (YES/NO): NO